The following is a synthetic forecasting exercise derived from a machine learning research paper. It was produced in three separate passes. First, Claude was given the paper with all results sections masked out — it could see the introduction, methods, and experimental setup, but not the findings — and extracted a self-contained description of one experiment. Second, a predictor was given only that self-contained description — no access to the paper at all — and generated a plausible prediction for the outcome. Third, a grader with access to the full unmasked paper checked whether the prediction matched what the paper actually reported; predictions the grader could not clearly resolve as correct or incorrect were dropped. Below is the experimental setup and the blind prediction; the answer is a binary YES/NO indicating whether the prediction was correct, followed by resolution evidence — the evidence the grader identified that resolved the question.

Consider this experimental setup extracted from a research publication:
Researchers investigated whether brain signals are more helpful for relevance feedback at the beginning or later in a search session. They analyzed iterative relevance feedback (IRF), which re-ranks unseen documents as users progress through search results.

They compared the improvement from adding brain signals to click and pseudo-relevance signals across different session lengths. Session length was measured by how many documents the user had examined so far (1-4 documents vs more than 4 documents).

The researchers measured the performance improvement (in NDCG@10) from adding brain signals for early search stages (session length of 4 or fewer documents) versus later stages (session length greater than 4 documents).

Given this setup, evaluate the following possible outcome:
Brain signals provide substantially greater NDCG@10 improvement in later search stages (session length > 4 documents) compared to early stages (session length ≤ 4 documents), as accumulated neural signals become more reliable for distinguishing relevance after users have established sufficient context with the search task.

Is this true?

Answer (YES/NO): NO